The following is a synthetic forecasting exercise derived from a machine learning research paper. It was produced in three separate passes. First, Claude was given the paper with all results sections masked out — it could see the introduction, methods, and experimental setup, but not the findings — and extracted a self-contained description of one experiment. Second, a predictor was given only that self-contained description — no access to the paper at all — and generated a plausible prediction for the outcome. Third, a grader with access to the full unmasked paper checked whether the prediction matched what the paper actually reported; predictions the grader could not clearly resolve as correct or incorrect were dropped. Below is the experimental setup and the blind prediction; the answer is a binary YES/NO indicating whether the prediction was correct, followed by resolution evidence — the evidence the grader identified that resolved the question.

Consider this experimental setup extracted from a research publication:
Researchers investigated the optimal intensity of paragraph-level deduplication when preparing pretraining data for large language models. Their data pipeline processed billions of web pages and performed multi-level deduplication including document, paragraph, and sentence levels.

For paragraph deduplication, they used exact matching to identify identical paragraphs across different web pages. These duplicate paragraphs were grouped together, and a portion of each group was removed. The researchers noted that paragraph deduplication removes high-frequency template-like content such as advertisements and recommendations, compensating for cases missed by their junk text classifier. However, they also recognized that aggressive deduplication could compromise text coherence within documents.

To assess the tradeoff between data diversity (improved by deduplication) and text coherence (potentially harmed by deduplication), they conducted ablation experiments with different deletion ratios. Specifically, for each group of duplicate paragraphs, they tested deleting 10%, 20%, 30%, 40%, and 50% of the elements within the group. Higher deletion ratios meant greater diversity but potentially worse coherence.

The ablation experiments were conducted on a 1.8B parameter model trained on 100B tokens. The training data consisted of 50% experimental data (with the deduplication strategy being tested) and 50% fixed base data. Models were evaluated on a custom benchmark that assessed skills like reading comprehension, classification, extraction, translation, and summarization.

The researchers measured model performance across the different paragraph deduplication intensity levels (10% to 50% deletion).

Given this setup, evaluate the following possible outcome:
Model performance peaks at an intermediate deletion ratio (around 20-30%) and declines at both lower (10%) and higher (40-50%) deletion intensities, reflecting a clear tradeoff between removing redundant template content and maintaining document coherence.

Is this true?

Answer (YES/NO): YES